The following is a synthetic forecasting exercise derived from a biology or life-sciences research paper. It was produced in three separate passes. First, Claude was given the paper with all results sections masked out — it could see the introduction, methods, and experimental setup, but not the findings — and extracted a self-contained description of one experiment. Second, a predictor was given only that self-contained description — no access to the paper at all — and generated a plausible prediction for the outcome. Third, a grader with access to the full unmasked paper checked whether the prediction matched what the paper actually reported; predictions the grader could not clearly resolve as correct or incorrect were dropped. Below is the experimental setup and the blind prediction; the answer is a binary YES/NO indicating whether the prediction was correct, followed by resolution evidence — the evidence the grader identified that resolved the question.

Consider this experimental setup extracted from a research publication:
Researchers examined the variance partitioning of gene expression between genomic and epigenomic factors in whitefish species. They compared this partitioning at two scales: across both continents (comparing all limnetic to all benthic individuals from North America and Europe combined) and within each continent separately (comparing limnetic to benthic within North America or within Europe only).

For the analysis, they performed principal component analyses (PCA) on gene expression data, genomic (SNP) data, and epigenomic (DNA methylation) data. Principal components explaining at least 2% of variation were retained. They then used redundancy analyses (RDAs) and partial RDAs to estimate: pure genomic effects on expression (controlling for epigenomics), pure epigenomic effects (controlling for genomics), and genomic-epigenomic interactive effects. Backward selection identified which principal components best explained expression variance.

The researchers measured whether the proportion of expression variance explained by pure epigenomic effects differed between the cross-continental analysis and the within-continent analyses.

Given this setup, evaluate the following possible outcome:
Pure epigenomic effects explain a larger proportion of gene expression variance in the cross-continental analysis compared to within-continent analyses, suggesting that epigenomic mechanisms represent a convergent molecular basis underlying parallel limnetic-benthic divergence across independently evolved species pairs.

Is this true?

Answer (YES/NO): NO